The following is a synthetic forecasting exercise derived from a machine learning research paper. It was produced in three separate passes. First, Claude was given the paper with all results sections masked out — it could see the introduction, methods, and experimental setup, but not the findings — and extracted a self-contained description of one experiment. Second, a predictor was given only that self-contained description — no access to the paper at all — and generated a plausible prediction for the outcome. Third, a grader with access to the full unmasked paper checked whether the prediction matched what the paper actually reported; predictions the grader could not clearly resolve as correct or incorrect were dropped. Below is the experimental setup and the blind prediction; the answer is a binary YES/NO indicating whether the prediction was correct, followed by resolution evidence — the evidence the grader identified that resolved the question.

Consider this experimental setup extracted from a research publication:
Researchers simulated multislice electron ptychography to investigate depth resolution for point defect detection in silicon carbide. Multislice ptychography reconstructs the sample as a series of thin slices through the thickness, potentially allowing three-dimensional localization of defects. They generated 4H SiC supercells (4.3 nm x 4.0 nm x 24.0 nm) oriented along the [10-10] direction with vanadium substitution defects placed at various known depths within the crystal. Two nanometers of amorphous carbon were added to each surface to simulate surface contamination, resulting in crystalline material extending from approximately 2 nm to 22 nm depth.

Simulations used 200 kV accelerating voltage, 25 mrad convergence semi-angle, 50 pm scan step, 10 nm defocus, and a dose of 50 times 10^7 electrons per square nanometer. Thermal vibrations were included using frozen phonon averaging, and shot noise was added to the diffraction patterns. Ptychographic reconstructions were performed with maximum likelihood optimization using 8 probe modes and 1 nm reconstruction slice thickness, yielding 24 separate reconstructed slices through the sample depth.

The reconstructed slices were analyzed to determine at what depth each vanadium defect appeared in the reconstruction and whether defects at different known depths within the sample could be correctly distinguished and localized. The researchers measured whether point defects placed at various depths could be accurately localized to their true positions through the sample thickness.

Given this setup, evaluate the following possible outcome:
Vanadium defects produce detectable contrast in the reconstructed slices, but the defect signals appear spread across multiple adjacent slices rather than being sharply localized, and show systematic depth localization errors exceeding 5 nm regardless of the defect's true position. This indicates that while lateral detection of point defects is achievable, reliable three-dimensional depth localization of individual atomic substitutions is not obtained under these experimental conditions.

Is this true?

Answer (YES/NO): NO